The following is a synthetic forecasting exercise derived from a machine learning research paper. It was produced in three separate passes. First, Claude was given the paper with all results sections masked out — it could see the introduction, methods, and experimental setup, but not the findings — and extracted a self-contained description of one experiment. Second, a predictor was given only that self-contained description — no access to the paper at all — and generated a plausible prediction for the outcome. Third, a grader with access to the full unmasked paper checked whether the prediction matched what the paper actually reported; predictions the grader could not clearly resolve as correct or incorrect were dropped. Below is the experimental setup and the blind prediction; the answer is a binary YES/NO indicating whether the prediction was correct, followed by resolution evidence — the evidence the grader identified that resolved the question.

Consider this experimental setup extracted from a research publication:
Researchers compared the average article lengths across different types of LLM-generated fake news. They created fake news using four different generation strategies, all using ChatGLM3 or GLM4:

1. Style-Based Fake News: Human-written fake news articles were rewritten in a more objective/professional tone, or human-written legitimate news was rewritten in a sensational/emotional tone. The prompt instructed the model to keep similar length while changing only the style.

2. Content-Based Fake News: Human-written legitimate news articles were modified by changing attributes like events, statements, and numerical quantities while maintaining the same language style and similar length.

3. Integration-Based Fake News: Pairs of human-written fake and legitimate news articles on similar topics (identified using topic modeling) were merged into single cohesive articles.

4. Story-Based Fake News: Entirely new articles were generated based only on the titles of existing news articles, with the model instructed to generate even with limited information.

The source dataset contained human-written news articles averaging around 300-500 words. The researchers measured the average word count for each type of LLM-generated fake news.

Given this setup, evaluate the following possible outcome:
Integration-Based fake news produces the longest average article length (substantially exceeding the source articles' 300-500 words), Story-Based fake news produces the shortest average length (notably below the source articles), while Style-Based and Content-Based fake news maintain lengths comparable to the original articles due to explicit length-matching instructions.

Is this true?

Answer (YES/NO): NO